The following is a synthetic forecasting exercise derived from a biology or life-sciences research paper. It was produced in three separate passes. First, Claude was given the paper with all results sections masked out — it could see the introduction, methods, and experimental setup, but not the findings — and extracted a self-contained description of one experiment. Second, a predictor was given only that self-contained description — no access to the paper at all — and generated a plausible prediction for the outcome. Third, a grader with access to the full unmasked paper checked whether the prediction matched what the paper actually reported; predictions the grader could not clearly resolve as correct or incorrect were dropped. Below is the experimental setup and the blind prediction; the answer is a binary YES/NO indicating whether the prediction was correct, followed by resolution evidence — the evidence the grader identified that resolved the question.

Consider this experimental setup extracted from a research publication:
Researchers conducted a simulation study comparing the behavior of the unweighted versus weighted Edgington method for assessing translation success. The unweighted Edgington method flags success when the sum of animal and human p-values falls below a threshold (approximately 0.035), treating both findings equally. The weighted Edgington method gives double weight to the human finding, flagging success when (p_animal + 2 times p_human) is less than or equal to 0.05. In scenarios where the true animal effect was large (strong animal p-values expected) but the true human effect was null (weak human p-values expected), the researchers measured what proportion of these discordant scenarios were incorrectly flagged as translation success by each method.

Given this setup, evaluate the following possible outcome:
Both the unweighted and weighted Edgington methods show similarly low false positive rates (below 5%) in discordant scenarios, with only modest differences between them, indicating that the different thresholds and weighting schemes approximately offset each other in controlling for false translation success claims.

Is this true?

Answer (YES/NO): YES